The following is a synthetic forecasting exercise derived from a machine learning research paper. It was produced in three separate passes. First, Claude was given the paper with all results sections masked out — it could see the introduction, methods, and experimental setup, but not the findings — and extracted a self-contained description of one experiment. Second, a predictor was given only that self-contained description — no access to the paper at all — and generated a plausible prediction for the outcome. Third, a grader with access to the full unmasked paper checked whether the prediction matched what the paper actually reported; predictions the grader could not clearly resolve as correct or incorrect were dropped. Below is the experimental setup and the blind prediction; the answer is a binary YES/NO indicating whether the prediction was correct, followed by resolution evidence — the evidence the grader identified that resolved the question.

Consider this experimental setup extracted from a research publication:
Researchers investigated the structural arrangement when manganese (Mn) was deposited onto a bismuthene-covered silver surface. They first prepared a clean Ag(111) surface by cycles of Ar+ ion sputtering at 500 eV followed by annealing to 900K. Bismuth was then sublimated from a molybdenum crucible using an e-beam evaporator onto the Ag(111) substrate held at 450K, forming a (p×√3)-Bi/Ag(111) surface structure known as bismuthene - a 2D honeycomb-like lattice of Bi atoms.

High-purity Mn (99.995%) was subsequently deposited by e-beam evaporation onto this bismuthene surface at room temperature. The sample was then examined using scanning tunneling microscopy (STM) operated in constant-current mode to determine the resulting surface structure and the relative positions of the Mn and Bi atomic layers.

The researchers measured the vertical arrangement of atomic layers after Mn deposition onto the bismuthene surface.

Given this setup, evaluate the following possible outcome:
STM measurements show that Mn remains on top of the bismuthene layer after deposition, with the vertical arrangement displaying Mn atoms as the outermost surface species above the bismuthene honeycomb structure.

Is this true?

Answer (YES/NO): NO